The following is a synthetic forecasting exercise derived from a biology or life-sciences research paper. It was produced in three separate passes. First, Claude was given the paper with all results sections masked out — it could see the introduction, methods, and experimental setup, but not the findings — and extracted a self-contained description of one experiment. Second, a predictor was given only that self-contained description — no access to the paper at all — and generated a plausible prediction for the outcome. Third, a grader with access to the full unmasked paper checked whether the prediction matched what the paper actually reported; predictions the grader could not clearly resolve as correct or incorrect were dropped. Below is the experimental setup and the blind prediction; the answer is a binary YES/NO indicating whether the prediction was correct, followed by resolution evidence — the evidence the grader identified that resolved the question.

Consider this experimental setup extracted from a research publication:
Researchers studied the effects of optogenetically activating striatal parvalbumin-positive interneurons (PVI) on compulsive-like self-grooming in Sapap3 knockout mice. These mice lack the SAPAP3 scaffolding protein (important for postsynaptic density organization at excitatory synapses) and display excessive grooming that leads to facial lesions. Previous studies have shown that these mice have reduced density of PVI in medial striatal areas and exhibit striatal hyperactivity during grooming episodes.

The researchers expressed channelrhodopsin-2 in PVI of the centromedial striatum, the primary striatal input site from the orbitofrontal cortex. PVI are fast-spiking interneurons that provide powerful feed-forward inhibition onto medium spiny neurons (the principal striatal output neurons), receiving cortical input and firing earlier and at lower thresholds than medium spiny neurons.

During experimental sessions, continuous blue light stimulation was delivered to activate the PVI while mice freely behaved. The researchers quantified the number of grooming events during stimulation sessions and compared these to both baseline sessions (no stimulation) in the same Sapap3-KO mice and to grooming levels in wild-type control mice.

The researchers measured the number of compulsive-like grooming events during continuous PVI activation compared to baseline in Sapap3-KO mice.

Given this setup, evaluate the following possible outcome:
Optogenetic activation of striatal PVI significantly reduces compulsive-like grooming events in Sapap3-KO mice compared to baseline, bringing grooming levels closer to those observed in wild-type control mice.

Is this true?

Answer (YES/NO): YES